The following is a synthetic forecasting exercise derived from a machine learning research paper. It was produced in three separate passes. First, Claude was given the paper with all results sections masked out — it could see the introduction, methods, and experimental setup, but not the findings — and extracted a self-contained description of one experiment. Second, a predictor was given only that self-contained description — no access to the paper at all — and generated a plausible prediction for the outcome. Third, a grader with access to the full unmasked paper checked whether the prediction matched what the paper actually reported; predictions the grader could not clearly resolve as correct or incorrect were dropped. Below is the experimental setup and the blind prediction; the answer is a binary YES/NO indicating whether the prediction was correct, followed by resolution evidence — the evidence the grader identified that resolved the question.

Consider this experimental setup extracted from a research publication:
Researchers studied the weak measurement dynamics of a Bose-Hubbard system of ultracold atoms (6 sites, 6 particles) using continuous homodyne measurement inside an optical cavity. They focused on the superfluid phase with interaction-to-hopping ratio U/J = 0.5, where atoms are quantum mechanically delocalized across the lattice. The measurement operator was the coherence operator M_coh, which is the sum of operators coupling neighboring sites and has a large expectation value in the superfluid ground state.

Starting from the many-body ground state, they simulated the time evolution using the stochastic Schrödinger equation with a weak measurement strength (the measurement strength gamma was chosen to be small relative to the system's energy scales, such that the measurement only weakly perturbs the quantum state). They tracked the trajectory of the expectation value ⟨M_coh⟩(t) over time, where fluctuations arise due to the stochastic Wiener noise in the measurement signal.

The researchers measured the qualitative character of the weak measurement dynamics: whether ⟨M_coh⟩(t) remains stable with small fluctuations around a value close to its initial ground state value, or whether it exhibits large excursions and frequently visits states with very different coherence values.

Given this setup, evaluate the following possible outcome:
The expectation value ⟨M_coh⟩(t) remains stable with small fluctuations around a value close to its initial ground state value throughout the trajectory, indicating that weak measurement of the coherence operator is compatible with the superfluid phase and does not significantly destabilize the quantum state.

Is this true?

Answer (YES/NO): YES